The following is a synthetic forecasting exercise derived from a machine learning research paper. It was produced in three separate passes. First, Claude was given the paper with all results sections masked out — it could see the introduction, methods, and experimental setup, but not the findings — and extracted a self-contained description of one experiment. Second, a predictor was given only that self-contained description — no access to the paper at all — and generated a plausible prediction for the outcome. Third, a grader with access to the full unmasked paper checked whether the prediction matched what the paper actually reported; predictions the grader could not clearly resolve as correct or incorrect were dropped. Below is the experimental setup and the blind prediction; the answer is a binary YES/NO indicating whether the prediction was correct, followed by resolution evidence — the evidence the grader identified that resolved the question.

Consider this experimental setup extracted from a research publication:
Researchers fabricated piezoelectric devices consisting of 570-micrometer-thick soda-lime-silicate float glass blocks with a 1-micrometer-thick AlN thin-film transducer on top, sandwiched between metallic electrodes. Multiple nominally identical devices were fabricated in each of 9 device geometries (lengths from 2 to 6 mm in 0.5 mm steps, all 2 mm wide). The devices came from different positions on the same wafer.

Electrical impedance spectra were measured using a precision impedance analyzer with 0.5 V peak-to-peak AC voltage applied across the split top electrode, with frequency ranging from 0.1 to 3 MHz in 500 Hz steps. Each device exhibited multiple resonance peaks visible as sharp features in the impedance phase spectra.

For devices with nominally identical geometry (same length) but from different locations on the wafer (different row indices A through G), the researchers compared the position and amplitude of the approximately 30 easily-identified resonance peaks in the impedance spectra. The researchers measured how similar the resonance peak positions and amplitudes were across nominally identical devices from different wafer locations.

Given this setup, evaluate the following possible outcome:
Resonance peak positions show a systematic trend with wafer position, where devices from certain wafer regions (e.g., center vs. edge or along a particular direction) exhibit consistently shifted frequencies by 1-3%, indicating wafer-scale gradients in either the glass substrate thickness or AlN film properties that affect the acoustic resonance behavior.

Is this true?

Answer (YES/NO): NO